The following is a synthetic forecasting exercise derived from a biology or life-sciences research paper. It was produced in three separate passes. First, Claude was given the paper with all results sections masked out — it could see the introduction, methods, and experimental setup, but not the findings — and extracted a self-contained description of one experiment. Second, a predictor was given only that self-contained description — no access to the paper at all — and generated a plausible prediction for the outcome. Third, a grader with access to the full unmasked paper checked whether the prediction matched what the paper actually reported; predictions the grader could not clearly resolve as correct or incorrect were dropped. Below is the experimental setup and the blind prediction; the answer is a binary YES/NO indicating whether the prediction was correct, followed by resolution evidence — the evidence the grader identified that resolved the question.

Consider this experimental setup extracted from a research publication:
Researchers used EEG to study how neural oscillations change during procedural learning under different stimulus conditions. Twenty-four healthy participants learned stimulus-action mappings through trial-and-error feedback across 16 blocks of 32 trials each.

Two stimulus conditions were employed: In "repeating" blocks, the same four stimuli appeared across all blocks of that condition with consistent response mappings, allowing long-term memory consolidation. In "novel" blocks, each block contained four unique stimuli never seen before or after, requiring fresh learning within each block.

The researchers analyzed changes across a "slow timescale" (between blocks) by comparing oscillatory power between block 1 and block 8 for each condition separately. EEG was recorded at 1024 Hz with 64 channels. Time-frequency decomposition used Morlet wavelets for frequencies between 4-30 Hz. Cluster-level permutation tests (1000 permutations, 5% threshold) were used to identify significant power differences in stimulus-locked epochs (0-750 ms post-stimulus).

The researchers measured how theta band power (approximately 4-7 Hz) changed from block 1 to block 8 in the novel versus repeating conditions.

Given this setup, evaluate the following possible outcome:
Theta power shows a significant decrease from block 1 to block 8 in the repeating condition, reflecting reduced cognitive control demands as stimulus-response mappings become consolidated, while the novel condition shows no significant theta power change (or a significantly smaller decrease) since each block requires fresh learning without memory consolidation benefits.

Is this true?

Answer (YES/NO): NO